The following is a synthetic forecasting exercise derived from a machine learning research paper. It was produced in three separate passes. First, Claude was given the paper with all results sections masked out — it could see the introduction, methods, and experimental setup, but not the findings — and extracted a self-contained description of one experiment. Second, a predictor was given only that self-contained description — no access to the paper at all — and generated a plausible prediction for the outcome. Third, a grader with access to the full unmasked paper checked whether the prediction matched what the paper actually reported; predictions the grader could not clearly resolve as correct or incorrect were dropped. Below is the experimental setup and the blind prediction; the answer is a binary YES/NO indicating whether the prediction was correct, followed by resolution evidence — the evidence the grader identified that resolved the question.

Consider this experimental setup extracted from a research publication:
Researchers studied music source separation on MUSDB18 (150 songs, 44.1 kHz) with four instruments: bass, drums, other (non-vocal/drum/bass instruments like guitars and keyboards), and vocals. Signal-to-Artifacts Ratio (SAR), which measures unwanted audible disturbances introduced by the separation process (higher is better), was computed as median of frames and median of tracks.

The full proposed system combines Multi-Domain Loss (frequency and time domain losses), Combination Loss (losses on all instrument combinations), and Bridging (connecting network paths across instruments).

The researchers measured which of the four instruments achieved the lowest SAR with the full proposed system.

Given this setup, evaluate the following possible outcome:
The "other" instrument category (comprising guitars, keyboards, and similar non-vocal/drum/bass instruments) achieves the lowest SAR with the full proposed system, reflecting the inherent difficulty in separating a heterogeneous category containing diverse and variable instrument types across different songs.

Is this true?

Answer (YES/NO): YES